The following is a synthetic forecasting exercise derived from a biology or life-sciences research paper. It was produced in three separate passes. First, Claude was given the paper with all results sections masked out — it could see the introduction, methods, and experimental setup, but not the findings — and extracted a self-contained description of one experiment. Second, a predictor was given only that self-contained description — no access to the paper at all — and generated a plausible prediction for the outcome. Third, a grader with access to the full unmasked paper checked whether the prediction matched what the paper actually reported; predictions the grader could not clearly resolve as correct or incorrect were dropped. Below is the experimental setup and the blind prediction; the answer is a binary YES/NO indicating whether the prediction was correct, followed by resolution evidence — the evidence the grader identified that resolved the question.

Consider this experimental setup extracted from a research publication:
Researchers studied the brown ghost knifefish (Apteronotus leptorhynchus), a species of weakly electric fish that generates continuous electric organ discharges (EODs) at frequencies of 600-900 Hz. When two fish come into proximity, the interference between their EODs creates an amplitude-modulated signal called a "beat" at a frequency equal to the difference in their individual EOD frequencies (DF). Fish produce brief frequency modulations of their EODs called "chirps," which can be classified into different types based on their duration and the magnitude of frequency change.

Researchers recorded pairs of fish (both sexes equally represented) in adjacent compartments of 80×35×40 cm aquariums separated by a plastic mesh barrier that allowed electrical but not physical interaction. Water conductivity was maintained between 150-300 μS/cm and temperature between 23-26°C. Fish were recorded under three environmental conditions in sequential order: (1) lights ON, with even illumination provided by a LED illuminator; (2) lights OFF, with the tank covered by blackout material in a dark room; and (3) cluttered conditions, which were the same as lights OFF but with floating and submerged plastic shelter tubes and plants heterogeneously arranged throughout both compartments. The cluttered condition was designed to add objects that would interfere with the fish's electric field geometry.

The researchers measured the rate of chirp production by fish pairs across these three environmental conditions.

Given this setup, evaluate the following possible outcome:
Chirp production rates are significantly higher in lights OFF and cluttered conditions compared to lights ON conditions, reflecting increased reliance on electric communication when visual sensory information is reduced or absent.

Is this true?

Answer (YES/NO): NO